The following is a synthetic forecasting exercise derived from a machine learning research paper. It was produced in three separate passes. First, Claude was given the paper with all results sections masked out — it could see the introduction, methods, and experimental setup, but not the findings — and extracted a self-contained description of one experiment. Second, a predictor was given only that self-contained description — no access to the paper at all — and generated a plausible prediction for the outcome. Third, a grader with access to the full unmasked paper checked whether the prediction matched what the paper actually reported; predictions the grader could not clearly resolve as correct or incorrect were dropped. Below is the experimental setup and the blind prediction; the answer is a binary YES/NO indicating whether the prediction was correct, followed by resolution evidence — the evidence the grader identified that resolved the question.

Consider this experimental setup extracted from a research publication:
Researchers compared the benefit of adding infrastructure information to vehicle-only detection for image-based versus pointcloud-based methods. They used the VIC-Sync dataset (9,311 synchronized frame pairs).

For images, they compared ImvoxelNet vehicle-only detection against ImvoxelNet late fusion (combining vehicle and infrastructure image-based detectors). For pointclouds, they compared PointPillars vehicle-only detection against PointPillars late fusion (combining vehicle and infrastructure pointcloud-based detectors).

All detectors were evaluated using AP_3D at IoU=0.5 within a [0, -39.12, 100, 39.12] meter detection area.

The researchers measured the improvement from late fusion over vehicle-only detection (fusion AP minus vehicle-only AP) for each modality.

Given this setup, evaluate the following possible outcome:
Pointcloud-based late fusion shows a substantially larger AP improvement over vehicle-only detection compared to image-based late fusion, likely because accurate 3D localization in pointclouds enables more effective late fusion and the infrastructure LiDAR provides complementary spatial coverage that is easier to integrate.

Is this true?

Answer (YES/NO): NO